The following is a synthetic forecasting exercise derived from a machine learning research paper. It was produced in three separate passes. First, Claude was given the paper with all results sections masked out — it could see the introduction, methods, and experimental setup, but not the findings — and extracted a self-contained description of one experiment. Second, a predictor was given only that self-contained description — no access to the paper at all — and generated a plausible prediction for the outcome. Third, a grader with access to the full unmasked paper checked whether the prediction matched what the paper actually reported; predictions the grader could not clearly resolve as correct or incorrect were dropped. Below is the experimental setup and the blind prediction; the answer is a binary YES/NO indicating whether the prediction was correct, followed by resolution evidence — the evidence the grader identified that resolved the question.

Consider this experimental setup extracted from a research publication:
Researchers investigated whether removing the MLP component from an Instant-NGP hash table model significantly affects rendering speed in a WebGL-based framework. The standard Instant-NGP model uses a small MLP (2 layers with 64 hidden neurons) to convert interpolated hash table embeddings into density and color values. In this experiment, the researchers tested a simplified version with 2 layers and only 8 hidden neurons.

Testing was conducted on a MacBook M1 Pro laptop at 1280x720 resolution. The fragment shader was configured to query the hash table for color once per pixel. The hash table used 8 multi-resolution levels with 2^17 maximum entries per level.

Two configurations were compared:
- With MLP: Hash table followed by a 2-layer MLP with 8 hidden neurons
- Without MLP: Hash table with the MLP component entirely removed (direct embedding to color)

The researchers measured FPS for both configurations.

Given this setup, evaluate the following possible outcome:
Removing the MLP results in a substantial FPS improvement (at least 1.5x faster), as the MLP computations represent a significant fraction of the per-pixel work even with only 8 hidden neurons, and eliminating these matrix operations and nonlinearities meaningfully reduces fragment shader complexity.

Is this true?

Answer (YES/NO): NO